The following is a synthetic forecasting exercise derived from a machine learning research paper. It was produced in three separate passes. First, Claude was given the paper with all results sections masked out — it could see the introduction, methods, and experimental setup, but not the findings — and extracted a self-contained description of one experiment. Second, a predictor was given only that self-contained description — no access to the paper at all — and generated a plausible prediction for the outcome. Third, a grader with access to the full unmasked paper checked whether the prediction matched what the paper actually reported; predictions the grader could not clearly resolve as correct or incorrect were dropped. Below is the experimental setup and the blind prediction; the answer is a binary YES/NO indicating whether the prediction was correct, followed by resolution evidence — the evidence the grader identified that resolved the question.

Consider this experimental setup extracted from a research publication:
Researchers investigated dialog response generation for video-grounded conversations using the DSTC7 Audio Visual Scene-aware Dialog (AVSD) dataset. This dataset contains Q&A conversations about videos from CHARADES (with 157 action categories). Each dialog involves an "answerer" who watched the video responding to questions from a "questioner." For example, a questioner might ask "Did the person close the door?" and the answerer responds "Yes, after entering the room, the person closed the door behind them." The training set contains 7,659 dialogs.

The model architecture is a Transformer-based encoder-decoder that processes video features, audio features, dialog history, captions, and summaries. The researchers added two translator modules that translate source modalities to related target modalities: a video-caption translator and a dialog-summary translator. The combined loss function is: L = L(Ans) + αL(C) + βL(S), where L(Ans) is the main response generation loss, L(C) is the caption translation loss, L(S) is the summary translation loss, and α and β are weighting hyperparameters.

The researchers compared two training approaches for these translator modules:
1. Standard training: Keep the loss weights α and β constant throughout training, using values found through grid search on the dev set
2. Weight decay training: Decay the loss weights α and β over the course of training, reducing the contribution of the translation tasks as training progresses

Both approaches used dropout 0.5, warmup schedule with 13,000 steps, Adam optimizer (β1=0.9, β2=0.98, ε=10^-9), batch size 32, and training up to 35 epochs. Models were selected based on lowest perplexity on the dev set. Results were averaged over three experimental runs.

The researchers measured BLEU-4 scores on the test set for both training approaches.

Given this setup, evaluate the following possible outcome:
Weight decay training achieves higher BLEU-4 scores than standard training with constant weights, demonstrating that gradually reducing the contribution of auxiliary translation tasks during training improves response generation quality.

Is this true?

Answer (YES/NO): NO